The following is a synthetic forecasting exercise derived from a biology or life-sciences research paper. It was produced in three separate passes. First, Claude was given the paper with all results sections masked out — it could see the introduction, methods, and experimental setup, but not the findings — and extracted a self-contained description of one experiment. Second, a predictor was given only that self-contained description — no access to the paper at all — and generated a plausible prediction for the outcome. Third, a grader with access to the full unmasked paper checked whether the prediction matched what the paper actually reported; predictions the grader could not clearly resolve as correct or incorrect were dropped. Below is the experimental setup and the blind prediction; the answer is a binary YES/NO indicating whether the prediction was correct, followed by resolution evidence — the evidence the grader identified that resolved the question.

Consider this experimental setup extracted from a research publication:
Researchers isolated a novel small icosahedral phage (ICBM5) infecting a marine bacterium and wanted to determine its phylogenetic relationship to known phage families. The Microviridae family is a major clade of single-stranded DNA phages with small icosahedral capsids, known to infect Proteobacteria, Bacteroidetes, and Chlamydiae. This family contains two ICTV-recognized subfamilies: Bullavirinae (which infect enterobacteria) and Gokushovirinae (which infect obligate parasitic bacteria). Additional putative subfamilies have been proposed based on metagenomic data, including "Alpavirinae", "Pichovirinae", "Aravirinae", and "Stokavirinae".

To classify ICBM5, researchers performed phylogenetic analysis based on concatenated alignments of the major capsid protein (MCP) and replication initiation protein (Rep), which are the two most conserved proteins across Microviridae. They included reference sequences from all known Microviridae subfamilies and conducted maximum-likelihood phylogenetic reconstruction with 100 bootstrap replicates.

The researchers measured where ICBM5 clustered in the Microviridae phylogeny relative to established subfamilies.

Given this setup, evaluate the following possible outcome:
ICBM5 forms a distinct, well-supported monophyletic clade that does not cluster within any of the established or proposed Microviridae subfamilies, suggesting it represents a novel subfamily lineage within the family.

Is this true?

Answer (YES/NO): YES